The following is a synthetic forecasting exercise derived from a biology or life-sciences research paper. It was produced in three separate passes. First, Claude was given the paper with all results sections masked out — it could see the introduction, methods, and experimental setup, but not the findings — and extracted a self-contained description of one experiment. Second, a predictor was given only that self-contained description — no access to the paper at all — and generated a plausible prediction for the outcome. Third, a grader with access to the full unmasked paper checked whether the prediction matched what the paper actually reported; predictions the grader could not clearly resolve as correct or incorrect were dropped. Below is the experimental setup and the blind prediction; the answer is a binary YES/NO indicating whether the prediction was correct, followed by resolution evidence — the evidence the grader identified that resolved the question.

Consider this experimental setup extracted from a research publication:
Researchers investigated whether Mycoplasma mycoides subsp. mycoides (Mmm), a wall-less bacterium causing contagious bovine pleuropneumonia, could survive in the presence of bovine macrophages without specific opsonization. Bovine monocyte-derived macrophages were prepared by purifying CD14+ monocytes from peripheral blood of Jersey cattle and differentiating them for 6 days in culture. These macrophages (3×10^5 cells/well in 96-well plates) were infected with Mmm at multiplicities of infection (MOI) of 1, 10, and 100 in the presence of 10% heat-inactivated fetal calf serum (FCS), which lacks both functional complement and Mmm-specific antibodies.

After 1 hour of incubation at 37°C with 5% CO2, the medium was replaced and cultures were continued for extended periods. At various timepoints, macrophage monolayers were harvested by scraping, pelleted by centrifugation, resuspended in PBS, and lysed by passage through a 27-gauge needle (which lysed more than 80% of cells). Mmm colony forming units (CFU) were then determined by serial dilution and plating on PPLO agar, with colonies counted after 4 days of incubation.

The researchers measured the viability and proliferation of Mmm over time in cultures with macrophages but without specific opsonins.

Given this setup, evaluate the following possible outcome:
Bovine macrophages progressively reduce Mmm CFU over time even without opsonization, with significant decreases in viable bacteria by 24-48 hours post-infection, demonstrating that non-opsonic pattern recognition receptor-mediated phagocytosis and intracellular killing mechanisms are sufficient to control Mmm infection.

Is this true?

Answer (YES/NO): NO